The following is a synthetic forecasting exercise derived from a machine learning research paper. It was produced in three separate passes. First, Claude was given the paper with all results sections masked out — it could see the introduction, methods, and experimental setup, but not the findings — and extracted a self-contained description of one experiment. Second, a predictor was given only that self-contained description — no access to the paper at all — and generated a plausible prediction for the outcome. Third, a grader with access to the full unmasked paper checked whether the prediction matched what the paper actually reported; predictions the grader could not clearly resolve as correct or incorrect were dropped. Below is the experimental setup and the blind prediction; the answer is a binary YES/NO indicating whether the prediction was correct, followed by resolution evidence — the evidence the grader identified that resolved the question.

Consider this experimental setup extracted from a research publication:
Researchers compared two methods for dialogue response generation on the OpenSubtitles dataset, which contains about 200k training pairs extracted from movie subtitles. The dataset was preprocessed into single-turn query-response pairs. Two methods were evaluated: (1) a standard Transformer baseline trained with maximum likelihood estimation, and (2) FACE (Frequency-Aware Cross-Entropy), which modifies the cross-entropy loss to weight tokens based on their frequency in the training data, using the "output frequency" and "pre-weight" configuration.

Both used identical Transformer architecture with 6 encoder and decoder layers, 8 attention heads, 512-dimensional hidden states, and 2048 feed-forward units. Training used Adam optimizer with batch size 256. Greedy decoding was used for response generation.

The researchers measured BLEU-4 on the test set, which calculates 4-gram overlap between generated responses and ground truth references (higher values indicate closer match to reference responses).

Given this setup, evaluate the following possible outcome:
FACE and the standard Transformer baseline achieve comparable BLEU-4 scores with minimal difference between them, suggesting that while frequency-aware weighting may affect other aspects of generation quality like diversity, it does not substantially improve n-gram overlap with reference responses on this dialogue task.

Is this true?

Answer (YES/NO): YES